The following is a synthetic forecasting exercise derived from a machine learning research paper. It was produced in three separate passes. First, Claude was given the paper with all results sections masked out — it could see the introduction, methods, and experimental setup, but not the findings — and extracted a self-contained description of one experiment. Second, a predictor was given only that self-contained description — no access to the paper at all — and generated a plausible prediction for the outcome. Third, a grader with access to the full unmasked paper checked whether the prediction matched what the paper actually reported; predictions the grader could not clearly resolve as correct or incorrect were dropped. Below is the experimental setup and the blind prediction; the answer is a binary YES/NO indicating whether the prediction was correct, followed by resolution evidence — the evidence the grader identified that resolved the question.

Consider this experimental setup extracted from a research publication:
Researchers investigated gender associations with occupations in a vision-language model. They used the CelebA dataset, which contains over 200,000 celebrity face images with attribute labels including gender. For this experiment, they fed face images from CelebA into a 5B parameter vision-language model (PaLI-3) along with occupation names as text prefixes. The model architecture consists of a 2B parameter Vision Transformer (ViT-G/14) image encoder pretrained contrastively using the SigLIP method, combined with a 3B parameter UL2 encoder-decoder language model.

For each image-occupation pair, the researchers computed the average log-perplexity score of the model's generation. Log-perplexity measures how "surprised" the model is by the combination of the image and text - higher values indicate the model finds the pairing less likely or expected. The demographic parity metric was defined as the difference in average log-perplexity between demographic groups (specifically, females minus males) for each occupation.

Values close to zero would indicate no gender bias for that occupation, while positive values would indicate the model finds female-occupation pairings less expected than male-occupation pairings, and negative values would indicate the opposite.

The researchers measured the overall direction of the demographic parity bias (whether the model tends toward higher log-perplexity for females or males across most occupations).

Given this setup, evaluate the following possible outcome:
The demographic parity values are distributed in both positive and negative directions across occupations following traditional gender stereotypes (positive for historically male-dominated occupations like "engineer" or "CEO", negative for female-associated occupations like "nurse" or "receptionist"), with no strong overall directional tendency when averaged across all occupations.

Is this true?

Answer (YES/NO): NO